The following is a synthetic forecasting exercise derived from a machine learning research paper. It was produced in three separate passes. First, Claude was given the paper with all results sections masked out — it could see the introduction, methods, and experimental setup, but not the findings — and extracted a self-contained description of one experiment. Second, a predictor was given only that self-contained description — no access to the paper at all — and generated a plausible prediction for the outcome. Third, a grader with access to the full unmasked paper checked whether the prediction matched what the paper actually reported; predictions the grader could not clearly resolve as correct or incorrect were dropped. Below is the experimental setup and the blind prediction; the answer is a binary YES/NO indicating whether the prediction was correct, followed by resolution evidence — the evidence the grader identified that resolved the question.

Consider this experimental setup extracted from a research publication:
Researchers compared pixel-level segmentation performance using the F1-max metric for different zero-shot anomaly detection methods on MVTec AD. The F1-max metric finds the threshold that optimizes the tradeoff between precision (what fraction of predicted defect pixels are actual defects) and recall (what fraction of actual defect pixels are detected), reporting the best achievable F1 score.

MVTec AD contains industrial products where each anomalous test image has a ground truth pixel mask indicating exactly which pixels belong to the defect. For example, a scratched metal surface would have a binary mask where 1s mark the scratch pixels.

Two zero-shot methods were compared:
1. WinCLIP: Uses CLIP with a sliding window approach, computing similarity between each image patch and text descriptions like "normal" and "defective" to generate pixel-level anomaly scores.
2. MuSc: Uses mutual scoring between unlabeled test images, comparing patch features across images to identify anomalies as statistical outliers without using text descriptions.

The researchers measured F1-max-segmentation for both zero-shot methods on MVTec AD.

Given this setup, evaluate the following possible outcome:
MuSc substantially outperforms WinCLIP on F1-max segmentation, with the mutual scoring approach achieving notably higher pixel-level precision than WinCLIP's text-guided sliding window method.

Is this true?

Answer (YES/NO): YES